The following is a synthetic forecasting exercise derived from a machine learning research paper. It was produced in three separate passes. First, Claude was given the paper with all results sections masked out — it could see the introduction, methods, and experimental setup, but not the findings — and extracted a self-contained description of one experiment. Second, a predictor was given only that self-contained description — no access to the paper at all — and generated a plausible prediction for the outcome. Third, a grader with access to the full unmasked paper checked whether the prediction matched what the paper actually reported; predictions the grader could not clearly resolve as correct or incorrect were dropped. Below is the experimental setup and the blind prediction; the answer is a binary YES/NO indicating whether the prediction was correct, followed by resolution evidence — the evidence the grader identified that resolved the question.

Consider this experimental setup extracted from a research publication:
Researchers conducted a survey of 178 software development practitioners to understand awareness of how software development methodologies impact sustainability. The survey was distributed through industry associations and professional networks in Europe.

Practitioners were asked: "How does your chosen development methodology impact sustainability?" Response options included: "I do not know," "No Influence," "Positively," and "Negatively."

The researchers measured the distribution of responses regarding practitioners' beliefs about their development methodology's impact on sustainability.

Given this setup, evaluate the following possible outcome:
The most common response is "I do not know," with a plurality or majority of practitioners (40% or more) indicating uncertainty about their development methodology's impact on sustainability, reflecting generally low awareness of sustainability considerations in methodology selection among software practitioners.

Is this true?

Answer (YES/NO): YES